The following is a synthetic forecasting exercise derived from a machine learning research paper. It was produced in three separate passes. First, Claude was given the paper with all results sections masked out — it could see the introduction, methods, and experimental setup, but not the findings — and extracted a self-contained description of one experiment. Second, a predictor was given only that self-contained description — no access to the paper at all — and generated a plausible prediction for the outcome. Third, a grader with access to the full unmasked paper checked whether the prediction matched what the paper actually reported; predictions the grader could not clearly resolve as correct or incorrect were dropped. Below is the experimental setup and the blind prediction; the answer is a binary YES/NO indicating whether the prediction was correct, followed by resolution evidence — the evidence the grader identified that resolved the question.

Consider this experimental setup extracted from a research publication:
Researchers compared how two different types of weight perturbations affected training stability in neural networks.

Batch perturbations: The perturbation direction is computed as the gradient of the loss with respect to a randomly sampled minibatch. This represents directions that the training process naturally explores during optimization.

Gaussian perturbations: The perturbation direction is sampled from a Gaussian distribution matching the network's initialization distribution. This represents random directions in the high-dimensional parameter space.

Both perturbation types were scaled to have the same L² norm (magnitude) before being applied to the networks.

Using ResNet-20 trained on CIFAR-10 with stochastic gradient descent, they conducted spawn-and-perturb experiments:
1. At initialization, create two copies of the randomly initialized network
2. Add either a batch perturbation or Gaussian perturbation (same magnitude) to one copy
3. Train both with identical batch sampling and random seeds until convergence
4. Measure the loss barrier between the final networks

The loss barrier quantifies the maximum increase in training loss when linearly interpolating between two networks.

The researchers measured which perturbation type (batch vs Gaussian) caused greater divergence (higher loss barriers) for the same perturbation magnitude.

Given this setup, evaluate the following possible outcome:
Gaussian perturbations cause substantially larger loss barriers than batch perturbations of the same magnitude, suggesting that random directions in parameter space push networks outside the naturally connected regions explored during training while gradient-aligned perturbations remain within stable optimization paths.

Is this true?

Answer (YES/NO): NO